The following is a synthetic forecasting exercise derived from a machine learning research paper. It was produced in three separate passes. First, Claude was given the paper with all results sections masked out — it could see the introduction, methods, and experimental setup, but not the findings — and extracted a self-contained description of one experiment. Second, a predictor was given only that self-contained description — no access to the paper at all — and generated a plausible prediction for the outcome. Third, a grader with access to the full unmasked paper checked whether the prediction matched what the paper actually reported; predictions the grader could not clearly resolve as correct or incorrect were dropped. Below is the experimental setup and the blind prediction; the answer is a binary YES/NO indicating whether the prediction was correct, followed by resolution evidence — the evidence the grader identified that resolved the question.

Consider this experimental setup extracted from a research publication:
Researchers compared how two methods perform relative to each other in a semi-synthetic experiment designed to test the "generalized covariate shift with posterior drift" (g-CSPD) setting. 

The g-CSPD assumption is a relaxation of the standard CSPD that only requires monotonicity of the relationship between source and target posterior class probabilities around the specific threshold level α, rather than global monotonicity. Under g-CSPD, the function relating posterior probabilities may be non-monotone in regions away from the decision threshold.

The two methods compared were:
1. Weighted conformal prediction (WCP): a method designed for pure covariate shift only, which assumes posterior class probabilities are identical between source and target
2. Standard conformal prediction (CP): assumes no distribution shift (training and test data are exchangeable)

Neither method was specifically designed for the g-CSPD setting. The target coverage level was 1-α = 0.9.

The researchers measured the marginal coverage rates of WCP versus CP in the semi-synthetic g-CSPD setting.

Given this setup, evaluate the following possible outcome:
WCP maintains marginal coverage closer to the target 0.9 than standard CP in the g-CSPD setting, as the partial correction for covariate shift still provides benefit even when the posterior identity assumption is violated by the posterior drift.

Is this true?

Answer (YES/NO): NO